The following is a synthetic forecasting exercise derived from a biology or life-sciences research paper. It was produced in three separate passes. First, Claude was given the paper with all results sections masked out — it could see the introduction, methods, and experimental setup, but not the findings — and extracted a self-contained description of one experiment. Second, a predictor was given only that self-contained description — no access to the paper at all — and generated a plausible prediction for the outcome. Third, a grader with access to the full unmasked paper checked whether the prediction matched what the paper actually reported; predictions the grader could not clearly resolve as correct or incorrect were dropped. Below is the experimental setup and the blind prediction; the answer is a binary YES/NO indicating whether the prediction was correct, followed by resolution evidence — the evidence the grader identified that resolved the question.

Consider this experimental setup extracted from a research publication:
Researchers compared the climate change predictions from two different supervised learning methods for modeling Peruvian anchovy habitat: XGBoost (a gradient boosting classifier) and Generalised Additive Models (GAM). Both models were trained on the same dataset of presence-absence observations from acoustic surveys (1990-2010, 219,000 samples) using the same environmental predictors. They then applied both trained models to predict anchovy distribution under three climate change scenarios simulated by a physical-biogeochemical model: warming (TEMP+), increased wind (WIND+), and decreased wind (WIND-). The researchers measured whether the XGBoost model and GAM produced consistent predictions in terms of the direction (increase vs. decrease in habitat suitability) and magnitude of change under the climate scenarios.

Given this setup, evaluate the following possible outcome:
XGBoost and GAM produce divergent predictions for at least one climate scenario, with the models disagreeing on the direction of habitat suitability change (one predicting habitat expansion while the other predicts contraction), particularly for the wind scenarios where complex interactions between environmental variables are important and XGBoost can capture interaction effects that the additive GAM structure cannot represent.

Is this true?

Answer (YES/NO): NO